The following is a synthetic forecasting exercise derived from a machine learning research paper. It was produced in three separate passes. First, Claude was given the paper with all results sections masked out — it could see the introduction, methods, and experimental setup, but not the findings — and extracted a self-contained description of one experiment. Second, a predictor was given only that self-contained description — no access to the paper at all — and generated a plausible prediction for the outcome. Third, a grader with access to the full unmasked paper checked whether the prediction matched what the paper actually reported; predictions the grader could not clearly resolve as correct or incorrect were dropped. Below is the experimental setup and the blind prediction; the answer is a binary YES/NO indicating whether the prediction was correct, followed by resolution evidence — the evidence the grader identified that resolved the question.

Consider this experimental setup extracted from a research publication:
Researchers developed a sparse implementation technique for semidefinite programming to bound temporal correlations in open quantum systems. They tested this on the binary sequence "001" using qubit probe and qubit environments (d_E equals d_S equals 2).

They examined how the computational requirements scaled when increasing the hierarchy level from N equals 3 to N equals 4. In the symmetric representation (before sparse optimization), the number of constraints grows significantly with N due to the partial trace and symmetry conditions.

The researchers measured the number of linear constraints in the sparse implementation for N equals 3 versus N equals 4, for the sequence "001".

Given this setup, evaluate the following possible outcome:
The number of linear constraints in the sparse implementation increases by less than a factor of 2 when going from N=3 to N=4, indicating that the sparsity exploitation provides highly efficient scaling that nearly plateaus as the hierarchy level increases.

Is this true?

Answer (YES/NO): NO